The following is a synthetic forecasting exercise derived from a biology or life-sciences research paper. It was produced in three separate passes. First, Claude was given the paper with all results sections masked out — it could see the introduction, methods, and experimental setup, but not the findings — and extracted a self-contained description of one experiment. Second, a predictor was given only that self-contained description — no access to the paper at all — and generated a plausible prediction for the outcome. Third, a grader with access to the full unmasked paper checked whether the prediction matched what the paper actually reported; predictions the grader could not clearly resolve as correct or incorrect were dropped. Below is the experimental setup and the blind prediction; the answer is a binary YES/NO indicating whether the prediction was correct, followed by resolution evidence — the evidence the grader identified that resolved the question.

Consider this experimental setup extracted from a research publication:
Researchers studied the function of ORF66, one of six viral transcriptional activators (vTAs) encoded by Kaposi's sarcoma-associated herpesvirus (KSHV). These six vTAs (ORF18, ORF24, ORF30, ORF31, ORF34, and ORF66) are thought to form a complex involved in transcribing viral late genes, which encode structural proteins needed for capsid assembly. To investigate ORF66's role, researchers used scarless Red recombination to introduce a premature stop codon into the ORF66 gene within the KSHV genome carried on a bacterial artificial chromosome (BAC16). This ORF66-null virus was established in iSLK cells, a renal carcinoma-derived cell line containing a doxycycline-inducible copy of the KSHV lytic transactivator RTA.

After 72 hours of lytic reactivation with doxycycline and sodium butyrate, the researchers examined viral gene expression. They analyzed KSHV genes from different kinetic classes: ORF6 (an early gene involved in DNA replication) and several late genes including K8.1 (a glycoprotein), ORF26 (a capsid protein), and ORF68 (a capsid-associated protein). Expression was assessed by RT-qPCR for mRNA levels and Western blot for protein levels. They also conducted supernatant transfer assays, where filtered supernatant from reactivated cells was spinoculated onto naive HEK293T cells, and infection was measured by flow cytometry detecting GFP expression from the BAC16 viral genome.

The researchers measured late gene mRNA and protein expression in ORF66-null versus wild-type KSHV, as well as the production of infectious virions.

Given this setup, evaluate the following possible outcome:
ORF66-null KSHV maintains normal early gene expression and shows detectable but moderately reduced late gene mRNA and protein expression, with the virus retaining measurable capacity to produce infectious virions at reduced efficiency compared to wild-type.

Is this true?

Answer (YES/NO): NO